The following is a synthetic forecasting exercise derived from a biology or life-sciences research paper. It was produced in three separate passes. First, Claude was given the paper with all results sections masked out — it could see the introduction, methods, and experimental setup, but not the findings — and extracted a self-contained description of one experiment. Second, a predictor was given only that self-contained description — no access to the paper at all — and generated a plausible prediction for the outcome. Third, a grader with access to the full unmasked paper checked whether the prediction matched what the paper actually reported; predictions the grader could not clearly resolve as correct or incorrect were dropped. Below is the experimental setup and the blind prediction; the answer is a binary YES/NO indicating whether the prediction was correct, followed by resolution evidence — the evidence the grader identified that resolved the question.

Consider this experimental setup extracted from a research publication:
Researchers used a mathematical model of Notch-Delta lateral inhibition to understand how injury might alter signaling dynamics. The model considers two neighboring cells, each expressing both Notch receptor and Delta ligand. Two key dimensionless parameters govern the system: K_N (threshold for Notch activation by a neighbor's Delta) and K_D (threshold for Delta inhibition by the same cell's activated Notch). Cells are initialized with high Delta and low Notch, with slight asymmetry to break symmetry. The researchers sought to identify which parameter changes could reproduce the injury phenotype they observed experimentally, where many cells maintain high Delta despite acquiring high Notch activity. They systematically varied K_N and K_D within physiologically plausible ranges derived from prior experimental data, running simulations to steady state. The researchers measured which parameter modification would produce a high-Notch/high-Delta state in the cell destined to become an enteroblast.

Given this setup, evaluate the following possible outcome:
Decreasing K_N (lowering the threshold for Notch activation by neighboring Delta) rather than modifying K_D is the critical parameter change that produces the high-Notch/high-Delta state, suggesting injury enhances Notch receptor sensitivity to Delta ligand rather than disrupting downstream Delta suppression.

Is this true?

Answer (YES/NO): NO